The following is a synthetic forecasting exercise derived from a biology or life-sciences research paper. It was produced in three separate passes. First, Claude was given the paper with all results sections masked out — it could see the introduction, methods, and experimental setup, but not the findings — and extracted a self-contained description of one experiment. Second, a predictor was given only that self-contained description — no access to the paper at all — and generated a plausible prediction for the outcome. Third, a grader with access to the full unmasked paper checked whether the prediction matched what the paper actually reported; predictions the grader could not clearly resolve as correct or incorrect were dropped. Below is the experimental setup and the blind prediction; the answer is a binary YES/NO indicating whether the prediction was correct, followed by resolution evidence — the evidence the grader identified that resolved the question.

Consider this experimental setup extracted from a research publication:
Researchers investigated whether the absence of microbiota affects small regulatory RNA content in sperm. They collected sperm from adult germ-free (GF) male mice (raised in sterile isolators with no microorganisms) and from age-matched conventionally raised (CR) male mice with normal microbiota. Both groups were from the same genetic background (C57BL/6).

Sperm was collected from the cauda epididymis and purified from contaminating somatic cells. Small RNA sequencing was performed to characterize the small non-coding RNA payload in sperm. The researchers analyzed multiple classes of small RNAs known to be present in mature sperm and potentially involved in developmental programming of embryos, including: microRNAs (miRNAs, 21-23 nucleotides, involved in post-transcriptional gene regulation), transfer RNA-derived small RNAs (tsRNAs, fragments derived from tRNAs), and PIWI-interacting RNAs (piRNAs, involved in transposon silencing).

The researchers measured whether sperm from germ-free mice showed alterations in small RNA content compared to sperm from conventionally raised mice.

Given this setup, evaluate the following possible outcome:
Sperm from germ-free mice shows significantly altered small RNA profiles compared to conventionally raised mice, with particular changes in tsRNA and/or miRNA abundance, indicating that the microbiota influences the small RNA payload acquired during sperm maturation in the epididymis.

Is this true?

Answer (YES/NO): YES